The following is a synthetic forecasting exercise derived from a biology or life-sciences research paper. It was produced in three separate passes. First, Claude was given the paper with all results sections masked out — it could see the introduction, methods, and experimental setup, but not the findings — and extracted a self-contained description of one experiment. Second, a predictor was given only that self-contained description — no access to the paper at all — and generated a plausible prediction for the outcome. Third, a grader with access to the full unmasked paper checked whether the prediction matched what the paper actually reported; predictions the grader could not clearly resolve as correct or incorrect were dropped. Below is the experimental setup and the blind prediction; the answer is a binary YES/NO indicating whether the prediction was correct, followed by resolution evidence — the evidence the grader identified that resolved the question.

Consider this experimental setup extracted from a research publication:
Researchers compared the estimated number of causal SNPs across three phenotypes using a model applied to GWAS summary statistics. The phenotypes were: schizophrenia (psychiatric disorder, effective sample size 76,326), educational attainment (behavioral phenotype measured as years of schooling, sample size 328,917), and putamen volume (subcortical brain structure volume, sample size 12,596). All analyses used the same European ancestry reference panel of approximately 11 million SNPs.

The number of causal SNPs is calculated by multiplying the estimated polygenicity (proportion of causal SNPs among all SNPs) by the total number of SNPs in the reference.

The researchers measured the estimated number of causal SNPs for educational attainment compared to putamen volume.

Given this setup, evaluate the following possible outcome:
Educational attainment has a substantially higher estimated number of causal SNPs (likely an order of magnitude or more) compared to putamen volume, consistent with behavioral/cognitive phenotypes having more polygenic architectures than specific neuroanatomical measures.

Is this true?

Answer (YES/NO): YES